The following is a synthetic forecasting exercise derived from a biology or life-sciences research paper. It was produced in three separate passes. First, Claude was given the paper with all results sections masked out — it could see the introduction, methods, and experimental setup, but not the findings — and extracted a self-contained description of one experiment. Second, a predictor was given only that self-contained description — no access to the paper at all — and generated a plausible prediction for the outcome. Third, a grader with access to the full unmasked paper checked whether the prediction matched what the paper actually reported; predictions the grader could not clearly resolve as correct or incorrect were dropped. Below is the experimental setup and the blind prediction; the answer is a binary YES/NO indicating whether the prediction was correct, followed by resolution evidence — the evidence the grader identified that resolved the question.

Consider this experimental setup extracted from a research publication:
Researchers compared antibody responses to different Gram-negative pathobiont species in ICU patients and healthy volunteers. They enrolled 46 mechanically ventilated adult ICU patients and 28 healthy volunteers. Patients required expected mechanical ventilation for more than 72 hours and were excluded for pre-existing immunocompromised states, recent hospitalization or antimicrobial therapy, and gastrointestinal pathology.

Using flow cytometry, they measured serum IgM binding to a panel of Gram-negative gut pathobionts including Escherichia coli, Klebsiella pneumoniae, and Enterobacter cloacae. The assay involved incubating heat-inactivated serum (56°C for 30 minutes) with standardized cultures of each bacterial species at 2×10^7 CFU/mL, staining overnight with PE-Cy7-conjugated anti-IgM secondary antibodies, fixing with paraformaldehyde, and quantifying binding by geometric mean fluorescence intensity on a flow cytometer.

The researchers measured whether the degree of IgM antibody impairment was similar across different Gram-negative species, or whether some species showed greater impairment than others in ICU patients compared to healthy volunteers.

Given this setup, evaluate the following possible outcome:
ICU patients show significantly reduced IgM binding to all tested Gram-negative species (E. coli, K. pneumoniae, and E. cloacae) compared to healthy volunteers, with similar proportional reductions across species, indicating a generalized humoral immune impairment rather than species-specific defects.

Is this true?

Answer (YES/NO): NO